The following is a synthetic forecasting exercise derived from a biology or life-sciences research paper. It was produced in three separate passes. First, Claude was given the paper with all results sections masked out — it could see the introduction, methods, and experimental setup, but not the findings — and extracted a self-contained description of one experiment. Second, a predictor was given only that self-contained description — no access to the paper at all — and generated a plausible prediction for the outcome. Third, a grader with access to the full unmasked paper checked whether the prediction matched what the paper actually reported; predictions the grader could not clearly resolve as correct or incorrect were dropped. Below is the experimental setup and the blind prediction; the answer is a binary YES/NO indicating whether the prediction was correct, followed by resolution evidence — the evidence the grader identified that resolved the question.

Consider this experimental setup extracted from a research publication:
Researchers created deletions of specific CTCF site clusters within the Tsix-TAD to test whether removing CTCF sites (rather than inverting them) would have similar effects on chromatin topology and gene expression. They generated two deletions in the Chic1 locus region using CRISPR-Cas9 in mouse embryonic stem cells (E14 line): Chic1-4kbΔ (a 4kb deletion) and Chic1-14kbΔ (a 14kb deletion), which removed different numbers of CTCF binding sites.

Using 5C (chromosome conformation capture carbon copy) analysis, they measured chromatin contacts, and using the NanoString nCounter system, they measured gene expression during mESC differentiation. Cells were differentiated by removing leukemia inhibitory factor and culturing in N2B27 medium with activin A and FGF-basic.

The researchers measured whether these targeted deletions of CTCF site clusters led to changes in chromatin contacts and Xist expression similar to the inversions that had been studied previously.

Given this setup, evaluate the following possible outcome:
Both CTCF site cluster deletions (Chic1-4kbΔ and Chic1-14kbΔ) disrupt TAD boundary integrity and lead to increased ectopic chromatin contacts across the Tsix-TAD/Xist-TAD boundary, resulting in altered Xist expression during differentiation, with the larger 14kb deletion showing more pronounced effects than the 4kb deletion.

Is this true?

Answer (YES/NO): NO